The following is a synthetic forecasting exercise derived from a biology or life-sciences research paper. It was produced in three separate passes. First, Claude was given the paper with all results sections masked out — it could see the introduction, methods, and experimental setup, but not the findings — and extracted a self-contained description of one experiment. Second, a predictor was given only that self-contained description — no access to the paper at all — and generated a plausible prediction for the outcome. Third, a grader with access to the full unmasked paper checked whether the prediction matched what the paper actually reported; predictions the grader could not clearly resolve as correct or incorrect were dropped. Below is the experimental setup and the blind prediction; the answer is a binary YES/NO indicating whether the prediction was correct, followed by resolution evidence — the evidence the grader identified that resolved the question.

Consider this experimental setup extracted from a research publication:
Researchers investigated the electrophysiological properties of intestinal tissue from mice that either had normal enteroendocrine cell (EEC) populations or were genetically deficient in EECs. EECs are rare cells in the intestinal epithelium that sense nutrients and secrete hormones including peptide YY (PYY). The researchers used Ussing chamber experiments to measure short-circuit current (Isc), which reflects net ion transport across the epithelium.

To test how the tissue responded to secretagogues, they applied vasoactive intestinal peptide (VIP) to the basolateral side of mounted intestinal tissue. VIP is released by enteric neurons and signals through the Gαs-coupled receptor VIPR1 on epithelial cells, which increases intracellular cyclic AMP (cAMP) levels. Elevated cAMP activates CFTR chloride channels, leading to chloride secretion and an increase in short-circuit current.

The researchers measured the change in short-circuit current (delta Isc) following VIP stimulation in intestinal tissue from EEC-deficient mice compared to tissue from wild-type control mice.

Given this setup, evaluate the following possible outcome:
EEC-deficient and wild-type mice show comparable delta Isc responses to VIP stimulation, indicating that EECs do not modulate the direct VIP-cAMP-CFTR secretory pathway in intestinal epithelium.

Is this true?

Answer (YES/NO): NO